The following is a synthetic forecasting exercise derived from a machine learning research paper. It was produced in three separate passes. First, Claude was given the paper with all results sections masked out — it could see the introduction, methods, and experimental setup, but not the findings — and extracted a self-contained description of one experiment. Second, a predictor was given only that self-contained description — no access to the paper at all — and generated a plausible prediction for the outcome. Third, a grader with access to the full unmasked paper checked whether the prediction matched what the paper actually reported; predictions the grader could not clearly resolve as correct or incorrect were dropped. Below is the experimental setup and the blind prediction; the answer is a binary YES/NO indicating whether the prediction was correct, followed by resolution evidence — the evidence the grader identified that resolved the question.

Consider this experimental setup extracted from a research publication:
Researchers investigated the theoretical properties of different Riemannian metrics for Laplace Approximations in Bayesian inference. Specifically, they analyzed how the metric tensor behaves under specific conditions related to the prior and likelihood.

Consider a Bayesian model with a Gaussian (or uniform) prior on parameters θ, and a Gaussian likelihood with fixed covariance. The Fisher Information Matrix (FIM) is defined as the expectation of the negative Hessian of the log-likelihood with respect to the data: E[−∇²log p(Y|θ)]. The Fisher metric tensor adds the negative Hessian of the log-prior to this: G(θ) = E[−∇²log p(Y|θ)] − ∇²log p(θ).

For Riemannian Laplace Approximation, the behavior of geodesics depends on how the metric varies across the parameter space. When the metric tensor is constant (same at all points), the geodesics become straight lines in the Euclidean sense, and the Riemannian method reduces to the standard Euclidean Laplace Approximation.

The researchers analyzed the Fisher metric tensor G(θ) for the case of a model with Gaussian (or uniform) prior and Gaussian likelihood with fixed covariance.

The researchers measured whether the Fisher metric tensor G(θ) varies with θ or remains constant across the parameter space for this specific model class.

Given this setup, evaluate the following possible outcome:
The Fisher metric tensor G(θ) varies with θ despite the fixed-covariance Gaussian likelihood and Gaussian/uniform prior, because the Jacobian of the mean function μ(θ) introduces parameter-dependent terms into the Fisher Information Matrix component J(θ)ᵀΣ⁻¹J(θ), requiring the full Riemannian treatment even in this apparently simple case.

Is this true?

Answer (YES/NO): NO